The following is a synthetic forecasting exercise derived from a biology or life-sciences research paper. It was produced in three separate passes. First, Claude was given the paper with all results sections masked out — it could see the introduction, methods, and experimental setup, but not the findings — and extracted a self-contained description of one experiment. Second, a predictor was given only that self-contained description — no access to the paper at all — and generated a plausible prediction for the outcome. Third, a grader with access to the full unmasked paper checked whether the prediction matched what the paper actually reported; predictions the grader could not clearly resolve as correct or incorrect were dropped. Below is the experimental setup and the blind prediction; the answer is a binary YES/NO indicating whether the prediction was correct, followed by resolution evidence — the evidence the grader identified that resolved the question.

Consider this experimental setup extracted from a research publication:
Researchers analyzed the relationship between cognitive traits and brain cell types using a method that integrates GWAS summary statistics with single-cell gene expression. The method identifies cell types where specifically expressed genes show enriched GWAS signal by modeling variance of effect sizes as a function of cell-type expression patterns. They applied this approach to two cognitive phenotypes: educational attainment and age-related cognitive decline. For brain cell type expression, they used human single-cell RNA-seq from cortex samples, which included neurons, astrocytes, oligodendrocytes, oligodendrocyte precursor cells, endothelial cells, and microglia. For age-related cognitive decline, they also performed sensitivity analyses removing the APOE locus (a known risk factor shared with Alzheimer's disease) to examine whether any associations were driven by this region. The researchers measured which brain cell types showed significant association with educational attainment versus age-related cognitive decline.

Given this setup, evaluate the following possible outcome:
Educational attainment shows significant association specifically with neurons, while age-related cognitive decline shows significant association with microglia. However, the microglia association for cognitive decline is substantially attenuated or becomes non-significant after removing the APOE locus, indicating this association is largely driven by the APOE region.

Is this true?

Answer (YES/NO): NO